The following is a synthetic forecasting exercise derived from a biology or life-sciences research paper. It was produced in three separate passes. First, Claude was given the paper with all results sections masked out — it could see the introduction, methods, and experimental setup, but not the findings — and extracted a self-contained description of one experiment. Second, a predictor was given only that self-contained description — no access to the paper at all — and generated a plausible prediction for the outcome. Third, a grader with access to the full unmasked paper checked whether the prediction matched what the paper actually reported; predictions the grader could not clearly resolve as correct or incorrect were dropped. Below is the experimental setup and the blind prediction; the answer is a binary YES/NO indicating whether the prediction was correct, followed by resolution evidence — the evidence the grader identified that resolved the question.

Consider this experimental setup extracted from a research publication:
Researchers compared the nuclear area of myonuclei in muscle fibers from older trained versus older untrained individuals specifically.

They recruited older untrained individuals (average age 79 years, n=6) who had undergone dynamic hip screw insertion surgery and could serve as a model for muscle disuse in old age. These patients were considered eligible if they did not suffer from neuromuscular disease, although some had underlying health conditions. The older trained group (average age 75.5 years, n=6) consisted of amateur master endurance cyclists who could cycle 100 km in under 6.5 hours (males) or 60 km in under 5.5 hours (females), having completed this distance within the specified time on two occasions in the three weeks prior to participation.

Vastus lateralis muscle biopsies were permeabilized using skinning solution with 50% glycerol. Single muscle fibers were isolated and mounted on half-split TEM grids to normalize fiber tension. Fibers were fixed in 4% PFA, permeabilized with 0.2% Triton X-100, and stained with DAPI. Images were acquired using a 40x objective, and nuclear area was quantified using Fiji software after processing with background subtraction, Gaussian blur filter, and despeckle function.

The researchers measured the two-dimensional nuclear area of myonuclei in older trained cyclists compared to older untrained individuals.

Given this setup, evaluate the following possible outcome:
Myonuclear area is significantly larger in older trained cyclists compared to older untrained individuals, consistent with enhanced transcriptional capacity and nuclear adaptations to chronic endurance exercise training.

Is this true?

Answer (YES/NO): NO